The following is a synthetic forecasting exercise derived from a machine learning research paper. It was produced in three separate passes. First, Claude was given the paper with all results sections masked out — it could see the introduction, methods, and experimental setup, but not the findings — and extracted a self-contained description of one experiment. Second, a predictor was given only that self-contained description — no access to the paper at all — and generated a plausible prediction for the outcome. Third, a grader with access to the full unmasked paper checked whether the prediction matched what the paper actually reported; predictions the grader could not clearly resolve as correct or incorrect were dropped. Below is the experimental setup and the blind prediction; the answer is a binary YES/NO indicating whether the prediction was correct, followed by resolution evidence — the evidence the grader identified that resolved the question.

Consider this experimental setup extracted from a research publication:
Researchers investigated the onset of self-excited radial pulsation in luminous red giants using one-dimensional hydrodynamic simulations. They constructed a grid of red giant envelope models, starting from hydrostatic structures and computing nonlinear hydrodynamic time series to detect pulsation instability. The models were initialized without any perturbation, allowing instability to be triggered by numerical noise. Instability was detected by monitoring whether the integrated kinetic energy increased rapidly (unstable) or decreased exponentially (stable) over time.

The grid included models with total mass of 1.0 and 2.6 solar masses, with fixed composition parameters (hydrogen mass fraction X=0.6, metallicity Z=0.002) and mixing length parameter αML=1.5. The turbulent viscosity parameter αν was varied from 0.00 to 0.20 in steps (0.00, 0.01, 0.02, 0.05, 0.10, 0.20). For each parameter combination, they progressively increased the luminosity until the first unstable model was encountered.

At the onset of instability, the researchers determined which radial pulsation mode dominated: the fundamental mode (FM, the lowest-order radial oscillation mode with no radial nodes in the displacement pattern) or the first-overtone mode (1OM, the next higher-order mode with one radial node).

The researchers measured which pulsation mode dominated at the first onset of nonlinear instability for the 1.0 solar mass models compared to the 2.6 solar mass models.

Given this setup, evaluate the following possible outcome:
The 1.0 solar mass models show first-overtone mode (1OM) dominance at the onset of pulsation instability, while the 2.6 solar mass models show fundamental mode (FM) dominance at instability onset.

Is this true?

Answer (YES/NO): YES